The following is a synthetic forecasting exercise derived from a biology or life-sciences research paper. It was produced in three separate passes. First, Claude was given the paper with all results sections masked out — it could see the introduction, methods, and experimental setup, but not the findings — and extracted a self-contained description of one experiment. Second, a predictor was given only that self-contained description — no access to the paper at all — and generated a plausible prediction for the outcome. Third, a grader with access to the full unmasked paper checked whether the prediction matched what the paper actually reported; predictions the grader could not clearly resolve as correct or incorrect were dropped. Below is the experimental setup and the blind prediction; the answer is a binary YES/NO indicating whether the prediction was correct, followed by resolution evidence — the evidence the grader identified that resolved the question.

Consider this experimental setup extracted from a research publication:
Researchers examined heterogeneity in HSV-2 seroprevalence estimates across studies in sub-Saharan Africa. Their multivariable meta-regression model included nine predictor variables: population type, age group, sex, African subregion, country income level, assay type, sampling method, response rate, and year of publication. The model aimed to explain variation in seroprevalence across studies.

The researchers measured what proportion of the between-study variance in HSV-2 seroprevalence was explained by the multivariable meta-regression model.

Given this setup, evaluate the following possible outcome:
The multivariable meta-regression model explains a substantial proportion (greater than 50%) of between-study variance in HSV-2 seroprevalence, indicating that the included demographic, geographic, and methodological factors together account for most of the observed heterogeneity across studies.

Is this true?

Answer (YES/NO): YES